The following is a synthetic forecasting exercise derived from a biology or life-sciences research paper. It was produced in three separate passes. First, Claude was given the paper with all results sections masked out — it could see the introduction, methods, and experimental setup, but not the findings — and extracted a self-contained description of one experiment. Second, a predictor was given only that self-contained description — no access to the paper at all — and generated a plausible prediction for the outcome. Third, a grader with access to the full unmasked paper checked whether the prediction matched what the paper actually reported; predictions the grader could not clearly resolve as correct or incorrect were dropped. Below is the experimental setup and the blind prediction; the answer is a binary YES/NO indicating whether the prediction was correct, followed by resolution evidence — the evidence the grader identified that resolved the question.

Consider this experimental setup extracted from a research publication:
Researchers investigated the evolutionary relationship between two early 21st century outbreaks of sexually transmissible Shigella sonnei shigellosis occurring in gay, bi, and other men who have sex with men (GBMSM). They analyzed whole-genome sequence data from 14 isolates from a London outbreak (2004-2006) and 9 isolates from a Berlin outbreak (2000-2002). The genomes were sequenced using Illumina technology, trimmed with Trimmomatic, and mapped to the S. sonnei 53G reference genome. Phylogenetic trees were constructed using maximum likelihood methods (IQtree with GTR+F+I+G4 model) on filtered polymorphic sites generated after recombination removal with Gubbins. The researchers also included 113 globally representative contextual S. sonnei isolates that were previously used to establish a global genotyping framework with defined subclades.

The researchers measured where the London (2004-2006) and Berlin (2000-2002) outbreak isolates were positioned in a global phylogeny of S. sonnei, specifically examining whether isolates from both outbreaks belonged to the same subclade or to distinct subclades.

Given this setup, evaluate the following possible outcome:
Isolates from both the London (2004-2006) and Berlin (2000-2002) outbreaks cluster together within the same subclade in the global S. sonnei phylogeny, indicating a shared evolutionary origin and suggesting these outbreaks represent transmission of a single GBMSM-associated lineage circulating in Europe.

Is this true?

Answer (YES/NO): YES